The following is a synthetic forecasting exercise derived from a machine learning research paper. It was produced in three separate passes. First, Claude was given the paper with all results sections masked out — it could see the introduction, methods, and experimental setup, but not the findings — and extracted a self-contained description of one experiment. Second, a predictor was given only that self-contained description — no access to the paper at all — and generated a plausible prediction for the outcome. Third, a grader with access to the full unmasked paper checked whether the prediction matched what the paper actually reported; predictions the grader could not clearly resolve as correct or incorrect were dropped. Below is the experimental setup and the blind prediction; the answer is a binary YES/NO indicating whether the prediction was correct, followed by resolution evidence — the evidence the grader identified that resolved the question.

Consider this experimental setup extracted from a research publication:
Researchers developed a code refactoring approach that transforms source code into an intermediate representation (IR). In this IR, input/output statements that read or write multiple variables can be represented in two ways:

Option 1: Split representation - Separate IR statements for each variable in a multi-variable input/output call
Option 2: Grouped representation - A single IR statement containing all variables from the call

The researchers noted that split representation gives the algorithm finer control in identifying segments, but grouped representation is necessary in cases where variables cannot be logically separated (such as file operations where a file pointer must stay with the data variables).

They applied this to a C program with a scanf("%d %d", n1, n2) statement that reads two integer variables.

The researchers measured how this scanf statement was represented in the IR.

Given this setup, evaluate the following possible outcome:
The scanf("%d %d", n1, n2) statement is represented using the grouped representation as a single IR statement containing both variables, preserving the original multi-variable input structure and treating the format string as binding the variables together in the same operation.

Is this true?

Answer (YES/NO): NO